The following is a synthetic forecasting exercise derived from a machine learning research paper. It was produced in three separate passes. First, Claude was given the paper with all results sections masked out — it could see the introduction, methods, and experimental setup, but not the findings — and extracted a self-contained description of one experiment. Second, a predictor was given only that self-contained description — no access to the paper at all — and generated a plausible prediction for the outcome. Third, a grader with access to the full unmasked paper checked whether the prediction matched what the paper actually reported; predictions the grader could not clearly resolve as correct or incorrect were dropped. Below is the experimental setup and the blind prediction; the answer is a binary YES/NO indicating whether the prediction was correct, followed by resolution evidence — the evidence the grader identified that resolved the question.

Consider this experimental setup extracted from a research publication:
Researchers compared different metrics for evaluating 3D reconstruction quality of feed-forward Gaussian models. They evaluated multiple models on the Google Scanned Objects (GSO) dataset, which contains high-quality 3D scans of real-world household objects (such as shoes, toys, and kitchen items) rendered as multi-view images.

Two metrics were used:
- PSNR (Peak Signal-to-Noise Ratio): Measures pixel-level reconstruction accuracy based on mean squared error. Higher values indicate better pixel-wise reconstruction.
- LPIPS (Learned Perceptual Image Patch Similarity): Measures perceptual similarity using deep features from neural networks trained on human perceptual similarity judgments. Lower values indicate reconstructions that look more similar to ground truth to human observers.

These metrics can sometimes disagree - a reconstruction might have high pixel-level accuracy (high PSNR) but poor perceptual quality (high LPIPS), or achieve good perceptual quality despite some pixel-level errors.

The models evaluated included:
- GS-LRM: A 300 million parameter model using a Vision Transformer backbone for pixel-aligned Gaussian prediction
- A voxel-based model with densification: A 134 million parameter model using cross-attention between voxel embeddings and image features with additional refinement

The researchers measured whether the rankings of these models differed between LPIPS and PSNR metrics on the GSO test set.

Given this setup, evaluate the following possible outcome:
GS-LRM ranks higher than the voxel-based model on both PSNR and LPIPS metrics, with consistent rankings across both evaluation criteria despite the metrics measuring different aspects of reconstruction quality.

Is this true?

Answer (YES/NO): NO